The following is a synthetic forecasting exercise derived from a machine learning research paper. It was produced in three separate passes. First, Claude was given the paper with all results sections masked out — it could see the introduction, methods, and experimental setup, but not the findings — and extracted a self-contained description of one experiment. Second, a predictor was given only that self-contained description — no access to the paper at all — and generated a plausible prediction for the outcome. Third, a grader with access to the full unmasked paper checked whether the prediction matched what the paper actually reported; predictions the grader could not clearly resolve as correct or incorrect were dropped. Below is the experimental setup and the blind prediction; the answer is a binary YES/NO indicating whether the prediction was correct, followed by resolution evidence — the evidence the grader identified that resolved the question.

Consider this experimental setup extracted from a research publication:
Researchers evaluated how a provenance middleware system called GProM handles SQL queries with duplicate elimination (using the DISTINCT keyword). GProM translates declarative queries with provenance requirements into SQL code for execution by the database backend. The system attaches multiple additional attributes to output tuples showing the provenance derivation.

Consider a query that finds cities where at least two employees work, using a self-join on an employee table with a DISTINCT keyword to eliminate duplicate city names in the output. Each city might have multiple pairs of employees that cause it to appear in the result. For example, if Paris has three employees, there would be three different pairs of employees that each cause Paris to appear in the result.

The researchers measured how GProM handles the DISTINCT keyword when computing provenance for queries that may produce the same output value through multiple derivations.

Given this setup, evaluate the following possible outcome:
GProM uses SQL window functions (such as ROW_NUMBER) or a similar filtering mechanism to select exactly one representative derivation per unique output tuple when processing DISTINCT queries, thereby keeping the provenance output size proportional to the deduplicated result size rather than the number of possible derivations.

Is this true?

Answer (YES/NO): NO